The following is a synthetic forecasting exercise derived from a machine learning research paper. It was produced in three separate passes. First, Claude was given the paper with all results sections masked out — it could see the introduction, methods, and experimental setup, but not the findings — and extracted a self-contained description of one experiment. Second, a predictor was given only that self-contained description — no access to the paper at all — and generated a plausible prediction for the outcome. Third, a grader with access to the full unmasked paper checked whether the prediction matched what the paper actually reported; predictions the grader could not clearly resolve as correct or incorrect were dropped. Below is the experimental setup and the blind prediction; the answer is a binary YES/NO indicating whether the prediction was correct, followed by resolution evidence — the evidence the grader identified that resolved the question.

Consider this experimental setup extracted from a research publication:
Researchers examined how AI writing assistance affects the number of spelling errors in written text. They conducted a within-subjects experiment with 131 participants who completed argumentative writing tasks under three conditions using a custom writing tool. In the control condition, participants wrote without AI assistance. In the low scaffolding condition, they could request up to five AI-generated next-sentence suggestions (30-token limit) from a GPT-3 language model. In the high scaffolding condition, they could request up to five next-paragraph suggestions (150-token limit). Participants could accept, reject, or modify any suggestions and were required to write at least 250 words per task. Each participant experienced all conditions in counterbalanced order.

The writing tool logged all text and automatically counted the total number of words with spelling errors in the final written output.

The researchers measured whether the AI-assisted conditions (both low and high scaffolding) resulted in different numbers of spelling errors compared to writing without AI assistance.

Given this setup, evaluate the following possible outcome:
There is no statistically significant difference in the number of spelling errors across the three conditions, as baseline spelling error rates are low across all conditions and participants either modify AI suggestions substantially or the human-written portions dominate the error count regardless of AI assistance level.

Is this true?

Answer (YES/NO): YES